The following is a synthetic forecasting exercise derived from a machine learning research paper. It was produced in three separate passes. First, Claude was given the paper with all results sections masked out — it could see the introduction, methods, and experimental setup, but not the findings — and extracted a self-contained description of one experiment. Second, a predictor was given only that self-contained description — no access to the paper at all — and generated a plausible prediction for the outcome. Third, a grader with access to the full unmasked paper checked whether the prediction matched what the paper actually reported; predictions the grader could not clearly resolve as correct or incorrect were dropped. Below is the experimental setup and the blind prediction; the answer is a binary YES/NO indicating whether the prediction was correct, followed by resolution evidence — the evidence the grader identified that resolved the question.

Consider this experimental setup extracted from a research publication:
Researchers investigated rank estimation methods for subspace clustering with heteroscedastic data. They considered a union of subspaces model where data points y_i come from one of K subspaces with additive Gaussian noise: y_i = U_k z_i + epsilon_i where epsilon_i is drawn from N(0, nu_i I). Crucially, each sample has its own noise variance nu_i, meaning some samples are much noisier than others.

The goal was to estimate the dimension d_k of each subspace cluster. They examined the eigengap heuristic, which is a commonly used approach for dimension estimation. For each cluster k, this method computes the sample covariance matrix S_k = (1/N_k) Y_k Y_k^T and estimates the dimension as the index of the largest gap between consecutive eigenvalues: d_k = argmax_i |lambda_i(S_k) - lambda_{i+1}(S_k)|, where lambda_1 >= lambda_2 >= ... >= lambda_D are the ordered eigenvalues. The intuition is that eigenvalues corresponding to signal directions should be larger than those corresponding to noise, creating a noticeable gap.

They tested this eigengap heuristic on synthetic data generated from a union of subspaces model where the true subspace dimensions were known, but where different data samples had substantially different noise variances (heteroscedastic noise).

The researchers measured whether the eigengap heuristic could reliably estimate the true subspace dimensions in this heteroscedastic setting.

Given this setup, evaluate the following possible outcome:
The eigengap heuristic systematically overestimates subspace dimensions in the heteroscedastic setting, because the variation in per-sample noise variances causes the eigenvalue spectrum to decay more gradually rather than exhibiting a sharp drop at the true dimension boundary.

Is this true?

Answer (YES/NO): NO